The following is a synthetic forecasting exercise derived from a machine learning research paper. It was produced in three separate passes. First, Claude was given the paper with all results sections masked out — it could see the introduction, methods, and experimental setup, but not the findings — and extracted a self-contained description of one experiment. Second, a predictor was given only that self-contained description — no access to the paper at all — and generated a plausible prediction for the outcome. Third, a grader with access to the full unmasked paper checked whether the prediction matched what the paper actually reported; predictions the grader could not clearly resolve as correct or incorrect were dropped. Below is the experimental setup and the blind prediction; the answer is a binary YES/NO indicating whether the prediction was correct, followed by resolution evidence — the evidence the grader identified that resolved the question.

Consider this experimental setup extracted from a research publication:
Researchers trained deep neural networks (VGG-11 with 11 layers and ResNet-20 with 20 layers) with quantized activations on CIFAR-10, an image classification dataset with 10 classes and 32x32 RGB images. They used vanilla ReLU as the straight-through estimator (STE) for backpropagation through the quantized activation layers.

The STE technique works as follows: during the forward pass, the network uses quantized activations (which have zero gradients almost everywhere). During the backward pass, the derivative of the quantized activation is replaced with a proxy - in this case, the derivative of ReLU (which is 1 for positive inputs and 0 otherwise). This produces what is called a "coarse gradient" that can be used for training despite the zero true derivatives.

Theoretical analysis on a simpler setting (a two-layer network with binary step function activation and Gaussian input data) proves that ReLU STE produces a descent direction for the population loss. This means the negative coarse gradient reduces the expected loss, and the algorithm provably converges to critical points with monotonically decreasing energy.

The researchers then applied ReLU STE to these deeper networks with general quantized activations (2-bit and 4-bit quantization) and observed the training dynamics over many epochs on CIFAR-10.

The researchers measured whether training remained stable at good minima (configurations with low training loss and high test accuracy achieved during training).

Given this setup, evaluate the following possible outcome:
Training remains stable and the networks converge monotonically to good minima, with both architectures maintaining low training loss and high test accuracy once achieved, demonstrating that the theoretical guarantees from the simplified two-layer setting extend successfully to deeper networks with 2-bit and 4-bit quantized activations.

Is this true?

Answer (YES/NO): NO